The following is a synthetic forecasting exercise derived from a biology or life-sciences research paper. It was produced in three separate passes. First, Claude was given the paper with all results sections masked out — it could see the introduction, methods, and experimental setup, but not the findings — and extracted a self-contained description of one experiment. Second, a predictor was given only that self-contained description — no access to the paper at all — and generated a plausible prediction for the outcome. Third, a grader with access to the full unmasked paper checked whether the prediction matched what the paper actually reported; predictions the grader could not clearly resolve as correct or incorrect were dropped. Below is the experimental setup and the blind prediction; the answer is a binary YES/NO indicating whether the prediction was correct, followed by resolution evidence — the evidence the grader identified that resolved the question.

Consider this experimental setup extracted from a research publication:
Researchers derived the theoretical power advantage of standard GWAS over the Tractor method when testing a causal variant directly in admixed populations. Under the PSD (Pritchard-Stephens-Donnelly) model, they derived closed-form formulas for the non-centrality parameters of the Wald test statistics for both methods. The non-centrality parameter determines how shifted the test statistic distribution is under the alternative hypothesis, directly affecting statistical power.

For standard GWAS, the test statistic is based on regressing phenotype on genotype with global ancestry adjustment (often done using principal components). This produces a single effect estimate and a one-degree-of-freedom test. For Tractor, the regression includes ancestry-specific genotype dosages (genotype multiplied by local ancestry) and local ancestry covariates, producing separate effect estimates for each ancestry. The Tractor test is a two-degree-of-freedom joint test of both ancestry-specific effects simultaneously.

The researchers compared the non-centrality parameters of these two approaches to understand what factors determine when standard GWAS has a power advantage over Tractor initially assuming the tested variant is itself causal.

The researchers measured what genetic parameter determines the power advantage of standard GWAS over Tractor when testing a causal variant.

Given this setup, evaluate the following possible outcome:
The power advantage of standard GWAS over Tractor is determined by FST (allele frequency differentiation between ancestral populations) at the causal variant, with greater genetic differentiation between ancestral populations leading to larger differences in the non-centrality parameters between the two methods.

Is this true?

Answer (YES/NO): NO